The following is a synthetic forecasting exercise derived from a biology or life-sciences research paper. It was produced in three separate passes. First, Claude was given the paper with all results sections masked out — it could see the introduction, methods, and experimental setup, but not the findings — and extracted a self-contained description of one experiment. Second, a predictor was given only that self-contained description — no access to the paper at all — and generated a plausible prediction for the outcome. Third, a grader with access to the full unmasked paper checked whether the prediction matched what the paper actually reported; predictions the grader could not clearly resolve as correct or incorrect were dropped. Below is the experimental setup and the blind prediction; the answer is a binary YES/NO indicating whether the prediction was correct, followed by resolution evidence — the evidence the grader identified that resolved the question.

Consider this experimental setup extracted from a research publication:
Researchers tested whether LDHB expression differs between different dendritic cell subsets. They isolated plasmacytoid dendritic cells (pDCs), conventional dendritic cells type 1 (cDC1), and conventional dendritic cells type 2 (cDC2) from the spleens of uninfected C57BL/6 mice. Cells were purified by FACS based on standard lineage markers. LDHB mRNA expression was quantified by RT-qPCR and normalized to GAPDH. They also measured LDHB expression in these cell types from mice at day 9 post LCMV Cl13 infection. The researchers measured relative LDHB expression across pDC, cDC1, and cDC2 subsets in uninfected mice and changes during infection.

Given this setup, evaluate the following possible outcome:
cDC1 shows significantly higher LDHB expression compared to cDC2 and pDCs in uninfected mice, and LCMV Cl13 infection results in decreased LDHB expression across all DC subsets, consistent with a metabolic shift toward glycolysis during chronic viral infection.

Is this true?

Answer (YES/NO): NO